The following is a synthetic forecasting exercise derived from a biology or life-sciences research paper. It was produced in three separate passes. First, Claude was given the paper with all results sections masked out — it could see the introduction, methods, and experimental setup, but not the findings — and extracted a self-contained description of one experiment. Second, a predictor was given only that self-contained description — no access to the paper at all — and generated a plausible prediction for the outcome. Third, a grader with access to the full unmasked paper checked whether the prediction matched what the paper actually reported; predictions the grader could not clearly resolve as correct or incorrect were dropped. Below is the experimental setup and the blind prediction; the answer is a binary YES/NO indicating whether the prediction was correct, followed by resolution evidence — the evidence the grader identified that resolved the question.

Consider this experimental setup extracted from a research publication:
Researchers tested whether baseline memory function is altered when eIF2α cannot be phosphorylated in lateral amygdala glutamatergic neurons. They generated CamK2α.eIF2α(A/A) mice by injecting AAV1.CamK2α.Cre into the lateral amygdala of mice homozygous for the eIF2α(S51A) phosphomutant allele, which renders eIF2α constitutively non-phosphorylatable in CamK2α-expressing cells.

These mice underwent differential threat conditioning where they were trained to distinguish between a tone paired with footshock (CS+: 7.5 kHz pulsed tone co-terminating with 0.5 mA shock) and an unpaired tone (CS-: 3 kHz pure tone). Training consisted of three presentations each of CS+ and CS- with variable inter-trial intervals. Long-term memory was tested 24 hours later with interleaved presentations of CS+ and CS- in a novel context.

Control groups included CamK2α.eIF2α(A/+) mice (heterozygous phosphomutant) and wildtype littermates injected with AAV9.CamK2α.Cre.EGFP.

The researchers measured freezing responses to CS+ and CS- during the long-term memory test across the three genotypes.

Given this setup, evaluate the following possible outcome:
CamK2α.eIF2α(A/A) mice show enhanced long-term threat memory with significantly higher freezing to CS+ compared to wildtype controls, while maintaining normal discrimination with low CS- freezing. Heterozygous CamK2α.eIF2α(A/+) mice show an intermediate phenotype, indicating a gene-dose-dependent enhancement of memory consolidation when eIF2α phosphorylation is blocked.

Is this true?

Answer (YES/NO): NO